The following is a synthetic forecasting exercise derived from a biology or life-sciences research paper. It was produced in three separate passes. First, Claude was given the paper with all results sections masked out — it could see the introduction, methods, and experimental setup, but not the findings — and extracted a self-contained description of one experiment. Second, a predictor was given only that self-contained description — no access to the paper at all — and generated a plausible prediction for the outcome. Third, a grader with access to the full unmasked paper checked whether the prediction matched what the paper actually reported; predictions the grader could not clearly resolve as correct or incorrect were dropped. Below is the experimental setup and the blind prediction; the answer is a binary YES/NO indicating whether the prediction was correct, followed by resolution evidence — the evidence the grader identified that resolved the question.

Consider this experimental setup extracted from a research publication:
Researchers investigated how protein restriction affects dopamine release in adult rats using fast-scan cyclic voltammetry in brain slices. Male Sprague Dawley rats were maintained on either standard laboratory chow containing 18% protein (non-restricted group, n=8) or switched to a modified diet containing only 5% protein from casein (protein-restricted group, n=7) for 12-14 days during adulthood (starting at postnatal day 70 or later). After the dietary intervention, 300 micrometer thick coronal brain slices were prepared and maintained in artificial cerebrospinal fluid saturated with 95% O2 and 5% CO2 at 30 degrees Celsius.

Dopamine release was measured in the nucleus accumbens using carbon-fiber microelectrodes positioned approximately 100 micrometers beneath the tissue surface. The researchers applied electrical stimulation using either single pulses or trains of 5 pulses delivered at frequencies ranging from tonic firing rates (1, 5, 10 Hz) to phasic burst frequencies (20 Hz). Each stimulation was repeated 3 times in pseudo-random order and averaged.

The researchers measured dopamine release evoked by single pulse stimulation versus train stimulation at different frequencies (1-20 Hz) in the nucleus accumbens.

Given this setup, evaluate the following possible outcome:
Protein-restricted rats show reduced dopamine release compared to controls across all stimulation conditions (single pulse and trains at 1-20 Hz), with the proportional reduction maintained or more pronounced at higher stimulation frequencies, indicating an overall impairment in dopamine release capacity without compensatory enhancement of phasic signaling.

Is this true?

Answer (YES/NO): NO